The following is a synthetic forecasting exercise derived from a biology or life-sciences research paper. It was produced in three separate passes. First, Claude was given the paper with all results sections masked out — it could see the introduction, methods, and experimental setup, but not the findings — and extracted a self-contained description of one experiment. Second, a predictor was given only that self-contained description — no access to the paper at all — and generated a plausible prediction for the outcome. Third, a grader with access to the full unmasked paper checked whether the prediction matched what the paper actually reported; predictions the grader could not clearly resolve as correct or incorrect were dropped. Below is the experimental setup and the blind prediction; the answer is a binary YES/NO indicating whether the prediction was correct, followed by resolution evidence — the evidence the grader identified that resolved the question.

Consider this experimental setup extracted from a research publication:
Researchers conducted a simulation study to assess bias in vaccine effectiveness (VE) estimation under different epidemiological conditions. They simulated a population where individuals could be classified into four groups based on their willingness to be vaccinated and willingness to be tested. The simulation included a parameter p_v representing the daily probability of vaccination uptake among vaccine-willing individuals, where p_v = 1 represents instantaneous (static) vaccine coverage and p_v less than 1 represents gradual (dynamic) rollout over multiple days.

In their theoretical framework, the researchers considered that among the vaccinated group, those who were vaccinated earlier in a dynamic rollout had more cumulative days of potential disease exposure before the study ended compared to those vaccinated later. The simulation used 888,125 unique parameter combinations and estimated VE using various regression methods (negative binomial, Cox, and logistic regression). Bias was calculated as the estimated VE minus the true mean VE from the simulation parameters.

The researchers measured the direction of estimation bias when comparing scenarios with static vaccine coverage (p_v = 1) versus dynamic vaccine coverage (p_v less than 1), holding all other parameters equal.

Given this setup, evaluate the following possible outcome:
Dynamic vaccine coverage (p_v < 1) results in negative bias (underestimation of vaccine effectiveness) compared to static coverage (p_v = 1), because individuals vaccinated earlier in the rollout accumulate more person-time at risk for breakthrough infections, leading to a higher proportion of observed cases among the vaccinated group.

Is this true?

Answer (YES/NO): YES